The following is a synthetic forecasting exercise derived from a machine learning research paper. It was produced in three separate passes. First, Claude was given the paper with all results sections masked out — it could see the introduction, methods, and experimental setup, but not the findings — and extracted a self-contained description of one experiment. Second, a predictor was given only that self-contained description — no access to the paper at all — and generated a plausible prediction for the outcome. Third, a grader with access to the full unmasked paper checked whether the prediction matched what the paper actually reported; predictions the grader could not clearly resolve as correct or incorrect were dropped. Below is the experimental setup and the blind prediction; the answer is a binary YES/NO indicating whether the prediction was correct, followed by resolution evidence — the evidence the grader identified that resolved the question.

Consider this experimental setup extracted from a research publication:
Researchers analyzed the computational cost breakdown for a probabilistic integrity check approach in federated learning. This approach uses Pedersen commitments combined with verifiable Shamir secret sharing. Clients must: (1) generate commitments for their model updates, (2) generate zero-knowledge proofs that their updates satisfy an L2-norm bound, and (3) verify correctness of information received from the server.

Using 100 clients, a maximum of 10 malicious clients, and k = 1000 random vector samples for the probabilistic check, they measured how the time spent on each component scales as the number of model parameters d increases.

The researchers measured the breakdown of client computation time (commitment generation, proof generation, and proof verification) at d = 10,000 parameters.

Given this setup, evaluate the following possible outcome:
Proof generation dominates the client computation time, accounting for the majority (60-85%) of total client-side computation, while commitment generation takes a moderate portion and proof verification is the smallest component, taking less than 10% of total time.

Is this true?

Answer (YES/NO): YES